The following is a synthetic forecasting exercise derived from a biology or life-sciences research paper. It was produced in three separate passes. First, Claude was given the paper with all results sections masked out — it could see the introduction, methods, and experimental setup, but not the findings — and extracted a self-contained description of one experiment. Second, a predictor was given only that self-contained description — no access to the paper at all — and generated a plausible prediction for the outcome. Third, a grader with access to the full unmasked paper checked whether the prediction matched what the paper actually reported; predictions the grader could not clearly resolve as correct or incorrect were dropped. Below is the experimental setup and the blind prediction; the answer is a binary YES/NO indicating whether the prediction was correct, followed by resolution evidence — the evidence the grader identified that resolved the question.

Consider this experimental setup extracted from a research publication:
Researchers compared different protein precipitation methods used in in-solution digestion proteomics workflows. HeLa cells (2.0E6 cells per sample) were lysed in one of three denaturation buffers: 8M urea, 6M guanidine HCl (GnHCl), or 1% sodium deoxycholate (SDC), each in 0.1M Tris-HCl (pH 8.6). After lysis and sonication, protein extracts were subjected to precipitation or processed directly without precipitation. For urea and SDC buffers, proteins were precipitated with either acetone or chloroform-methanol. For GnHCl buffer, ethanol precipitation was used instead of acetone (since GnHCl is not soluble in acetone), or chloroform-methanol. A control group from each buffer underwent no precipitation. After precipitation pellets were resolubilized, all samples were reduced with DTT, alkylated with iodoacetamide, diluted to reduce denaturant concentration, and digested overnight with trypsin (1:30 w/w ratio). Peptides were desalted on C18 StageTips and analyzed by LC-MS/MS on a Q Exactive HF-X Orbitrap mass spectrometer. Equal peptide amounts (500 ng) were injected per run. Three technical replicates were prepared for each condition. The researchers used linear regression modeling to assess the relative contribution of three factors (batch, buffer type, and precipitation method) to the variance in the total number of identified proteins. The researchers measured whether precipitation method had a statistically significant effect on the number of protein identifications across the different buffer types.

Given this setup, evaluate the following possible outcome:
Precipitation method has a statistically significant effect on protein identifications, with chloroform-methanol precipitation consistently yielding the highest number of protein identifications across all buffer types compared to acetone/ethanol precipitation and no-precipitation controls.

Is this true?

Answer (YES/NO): NO